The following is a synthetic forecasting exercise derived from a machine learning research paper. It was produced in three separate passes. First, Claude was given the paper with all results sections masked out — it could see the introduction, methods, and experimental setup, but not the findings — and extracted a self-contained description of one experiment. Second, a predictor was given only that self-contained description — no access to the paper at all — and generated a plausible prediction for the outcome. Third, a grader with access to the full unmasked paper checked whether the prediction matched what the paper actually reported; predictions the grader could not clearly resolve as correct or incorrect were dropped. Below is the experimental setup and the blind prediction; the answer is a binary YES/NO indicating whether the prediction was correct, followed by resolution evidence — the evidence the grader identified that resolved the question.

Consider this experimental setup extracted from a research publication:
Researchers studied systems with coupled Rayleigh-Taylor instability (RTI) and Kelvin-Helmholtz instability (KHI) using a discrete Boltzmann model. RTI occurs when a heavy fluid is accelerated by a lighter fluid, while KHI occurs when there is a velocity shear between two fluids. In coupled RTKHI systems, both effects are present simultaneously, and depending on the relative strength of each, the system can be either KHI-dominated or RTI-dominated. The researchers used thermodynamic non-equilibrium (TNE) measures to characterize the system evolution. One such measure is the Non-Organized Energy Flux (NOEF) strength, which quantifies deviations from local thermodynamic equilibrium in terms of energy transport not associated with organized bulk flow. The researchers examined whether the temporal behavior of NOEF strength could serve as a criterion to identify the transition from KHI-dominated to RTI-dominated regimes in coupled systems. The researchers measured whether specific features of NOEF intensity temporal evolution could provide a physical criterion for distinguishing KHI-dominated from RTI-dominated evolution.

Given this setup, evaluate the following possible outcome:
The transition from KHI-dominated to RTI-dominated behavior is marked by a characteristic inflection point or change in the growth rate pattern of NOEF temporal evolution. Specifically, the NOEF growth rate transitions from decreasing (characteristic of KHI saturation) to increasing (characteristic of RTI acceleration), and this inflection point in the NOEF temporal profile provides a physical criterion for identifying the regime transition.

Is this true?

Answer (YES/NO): NO